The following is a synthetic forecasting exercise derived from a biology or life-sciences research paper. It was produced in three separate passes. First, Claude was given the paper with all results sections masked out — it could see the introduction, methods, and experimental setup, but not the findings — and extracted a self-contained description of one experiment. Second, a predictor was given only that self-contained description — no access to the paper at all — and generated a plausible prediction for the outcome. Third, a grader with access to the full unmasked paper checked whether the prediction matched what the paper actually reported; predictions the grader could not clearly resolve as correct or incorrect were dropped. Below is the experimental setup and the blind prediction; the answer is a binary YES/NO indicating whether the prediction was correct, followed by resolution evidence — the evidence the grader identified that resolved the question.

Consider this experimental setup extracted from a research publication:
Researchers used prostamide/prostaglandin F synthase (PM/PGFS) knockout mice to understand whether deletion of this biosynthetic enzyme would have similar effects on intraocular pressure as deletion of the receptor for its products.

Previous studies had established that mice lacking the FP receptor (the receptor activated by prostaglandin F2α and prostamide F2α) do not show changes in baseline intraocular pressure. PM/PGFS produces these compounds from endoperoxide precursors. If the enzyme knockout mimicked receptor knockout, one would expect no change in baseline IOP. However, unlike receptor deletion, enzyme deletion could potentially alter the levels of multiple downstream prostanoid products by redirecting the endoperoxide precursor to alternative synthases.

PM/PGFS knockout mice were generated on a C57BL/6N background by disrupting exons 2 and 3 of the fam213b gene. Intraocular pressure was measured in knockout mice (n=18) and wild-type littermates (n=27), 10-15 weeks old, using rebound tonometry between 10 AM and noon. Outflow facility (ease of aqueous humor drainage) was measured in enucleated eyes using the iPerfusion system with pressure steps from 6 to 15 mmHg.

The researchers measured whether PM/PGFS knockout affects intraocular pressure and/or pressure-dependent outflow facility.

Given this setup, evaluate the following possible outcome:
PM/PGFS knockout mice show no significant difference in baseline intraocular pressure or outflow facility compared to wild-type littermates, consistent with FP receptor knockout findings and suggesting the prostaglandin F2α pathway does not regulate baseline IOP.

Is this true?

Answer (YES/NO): NO